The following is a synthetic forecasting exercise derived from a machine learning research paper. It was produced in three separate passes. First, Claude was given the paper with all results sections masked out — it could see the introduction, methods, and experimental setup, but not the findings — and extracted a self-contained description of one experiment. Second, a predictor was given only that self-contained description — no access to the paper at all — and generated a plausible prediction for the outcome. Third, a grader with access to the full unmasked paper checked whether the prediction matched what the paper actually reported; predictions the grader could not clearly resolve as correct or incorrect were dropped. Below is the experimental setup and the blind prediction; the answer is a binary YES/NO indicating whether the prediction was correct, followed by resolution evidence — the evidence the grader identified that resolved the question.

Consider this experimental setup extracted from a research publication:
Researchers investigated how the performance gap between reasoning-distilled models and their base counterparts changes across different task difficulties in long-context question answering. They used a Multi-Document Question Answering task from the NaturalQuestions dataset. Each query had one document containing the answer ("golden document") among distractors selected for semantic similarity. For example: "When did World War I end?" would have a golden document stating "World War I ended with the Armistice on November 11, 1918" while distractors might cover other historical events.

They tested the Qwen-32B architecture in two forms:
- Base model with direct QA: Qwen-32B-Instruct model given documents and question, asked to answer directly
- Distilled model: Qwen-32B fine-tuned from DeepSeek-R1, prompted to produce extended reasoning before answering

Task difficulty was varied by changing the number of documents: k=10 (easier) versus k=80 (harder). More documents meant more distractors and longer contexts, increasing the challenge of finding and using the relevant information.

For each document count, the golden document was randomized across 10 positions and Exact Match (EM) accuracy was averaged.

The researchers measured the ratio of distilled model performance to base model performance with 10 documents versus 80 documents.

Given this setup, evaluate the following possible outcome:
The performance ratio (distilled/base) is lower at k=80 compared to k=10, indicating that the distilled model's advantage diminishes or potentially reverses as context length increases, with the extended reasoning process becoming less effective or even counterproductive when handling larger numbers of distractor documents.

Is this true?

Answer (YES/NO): NO